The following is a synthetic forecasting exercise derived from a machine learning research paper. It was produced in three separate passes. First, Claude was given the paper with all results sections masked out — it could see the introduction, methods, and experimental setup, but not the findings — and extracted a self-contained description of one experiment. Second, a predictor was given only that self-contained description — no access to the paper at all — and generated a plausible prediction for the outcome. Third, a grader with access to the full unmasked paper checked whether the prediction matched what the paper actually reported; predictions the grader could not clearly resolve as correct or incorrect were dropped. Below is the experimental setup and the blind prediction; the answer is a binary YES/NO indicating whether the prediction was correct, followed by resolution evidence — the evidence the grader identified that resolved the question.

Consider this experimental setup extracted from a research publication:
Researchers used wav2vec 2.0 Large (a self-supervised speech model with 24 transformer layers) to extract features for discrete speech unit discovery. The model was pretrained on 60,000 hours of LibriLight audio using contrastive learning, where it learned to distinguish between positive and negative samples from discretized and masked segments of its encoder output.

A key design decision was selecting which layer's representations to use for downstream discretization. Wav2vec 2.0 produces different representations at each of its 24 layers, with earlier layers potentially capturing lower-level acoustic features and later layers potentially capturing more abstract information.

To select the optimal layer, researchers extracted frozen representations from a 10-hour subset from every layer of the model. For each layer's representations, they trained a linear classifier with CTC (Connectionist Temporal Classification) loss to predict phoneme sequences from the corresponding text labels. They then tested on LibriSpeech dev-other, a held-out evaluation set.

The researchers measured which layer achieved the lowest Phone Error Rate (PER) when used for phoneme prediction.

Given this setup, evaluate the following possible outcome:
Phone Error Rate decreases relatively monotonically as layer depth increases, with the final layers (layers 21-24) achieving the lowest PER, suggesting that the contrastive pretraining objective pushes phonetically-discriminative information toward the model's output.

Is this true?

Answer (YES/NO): NO